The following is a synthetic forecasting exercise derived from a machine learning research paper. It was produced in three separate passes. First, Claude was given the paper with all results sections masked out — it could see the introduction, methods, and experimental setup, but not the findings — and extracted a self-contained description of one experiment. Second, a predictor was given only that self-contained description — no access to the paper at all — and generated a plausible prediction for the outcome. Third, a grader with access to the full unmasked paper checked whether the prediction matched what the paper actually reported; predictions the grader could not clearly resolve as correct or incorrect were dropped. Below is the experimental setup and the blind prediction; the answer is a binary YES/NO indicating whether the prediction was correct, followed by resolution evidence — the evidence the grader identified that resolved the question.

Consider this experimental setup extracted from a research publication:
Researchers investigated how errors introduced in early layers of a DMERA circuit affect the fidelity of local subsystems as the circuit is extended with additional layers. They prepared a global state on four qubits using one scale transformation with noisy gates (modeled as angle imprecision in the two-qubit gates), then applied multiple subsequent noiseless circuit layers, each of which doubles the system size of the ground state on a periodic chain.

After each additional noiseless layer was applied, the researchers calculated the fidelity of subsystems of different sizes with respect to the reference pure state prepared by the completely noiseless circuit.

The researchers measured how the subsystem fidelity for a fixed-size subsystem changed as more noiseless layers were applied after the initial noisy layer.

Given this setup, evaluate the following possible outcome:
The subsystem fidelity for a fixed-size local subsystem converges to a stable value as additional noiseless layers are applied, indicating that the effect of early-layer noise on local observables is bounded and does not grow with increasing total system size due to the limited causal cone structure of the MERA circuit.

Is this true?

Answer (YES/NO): NO